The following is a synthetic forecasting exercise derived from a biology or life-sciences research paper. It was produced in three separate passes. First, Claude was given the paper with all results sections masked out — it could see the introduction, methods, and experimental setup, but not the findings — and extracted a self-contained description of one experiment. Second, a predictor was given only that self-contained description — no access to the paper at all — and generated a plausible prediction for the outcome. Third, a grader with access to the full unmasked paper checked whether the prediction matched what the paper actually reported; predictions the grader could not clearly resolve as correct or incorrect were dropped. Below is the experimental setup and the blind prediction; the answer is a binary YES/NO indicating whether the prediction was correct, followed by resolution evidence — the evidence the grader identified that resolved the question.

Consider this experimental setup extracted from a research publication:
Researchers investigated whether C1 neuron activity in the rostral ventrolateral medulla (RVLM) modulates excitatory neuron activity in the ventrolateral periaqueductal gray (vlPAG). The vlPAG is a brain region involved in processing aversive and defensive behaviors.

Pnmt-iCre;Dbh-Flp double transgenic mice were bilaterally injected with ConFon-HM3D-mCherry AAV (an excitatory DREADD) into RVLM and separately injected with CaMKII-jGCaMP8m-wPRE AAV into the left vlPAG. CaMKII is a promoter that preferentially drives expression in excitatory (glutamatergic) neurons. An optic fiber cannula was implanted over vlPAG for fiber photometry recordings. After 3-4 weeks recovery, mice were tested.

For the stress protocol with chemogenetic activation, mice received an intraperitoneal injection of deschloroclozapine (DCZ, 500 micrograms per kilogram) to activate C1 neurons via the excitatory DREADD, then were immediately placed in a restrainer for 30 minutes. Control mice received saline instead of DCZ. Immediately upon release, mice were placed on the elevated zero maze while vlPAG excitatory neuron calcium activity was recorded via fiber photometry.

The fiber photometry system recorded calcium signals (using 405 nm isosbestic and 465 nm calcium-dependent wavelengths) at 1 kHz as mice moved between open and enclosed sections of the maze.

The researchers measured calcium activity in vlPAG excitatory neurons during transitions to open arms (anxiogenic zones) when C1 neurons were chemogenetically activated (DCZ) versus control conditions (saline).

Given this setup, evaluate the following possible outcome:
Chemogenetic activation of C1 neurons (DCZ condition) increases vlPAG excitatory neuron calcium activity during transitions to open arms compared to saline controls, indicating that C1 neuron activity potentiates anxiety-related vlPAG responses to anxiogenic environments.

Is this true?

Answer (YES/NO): YES